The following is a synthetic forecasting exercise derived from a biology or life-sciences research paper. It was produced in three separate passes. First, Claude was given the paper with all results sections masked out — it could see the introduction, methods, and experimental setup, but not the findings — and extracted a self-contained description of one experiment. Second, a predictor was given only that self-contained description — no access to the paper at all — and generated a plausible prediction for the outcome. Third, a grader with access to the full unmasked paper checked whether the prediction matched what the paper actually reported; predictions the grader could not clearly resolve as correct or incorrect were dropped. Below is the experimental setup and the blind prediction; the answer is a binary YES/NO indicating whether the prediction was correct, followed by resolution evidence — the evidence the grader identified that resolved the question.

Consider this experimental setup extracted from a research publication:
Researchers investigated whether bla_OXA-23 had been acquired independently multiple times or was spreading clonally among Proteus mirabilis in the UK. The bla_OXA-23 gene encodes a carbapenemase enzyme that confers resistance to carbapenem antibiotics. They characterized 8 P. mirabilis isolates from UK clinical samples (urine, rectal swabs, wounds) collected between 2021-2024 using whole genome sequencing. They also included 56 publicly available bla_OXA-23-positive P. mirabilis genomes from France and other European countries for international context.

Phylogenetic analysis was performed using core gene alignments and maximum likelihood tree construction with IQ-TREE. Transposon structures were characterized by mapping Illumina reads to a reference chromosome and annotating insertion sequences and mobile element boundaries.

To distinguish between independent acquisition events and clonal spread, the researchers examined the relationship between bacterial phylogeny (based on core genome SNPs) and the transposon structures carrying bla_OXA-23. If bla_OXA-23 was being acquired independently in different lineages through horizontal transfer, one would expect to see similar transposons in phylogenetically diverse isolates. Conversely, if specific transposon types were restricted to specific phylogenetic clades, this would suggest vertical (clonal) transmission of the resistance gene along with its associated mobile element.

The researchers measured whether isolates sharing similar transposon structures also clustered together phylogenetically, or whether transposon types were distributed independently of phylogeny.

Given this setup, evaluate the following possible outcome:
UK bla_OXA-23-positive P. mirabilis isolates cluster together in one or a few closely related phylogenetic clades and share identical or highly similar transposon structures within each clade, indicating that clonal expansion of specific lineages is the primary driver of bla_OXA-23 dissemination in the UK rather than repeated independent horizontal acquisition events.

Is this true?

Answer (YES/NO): YES